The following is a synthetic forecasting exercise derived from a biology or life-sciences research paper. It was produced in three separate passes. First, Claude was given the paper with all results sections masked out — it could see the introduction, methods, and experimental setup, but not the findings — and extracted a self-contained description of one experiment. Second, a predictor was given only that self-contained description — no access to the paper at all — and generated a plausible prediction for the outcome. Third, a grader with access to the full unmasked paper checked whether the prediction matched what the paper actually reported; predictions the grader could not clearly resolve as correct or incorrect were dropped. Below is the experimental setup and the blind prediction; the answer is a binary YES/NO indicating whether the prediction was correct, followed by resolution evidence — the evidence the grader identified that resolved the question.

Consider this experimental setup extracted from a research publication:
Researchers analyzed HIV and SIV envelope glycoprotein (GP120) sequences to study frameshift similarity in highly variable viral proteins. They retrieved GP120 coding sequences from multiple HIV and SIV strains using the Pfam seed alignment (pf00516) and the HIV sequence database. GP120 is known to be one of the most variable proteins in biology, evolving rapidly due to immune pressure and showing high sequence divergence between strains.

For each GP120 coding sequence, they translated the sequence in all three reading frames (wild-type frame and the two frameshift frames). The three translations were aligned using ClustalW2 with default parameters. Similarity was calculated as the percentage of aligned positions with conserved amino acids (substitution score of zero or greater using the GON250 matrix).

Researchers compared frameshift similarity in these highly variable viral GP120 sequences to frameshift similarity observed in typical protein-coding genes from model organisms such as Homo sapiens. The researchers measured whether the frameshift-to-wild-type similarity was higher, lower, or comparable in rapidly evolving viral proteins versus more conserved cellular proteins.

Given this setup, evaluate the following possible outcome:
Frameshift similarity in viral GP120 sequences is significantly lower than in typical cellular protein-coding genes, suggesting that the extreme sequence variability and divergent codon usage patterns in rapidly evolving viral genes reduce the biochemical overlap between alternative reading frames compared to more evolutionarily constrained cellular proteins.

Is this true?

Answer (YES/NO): NO